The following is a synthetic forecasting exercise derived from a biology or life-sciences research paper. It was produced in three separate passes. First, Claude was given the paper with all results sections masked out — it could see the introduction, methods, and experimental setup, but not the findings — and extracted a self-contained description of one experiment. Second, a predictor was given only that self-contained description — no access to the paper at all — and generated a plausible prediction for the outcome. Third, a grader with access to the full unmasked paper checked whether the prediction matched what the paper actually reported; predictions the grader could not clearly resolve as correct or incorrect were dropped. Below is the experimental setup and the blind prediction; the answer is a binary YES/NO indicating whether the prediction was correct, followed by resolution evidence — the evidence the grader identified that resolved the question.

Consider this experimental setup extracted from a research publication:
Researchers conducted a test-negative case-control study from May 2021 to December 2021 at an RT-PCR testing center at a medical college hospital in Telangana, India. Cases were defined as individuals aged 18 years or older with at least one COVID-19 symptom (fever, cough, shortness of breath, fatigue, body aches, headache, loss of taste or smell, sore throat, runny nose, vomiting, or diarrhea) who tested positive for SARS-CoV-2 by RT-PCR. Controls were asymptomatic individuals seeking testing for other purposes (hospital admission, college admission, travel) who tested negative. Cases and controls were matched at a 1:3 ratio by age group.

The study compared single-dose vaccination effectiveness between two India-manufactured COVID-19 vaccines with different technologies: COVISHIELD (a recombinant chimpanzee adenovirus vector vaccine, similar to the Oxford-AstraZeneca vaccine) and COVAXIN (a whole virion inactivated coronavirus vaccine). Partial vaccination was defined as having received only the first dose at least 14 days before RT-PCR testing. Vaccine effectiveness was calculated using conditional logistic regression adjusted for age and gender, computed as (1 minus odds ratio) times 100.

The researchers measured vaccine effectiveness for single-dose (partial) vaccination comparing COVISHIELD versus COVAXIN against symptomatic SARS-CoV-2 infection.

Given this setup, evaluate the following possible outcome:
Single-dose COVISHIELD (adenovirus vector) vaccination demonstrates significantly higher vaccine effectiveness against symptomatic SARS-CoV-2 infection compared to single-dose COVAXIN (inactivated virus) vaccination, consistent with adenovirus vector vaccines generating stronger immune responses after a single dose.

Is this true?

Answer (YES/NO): YES